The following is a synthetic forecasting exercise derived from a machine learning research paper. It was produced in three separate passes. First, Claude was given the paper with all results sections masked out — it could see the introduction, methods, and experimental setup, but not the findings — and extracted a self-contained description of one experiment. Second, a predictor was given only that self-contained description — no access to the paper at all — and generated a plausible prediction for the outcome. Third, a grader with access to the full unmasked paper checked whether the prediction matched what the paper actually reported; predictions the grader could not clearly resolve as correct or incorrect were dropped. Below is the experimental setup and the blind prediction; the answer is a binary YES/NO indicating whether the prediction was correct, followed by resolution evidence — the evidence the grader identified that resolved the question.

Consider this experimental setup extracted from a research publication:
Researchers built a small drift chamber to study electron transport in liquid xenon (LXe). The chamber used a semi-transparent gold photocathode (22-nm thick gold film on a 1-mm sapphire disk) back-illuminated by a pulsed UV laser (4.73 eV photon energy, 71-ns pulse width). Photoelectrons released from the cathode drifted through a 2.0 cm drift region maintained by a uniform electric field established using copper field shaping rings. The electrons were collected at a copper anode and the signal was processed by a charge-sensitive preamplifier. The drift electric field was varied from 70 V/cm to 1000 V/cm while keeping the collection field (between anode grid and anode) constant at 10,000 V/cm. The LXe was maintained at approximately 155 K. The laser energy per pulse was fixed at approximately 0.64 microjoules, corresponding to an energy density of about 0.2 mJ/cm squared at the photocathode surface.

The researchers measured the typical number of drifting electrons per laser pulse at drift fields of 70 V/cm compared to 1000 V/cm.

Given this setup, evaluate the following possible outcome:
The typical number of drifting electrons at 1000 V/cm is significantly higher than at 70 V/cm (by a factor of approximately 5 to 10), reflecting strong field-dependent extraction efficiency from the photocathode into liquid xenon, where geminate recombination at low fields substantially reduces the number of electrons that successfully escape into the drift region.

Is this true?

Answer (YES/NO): YES